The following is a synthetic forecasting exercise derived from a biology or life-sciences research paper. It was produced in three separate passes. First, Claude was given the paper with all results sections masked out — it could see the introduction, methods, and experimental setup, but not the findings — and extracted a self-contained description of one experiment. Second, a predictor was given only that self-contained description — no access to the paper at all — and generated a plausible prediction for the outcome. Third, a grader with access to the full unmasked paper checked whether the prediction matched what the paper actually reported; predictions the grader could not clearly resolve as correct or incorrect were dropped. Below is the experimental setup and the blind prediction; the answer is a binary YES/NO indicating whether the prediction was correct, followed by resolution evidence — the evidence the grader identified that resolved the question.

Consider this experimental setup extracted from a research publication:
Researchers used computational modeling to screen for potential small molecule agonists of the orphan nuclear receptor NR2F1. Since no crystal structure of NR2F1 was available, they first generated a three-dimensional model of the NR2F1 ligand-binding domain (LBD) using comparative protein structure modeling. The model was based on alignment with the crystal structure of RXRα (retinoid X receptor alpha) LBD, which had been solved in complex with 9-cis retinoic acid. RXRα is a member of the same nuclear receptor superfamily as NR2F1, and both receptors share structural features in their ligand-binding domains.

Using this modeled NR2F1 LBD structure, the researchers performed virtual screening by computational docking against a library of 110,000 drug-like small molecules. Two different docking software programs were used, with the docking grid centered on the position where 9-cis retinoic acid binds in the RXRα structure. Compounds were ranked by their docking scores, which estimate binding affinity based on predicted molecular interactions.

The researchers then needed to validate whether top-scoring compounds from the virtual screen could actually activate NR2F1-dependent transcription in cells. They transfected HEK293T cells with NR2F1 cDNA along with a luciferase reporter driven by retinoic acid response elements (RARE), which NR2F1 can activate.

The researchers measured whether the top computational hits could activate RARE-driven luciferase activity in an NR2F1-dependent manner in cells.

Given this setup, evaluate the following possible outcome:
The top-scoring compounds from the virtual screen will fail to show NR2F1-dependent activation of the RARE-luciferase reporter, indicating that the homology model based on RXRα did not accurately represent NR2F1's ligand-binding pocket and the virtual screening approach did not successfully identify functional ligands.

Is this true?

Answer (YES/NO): NO